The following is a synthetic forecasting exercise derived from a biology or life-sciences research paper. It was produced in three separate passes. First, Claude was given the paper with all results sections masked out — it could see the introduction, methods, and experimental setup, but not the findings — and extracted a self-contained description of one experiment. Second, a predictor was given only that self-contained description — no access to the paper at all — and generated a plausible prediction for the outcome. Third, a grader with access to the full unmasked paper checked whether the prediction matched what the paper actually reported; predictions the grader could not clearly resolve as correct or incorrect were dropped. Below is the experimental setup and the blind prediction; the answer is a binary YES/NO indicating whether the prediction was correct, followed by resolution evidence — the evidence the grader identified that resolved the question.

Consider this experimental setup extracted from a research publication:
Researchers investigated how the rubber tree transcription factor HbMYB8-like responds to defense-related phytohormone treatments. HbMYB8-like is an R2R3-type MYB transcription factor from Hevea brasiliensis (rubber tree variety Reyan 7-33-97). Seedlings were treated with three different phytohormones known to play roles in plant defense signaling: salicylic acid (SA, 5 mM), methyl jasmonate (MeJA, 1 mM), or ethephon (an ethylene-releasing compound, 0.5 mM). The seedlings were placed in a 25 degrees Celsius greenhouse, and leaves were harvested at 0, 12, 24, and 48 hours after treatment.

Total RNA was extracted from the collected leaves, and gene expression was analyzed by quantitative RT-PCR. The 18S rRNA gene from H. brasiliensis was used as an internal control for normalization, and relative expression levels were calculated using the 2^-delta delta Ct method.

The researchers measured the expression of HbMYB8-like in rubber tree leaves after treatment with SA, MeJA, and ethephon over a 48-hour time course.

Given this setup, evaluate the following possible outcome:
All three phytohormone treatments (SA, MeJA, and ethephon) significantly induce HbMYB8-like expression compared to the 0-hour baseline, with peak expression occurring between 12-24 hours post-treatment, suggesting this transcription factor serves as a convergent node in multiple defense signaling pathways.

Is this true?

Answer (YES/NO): NO